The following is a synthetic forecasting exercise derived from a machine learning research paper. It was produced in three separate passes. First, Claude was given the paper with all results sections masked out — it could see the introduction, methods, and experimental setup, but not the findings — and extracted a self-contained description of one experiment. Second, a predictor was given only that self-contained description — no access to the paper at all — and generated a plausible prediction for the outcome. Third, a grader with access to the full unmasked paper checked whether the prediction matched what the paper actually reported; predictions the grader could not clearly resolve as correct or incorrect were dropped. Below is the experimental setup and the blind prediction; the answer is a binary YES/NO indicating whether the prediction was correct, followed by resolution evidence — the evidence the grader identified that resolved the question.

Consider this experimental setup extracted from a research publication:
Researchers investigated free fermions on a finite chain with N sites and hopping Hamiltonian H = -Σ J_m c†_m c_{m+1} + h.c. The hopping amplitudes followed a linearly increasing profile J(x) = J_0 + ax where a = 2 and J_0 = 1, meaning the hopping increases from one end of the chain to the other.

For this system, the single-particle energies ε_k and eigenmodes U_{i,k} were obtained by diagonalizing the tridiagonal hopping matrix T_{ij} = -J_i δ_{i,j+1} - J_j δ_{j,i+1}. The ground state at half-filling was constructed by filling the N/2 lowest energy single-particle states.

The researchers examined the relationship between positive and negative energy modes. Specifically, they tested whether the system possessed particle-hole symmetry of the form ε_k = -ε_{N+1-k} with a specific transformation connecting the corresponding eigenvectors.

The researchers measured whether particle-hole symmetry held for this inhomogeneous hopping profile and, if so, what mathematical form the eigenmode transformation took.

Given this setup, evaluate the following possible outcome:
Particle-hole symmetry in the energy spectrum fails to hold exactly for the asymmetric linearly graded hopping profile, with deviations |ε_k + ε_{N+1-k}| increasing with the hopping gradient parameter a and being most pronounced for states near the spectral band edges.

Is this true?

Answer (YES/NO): NO